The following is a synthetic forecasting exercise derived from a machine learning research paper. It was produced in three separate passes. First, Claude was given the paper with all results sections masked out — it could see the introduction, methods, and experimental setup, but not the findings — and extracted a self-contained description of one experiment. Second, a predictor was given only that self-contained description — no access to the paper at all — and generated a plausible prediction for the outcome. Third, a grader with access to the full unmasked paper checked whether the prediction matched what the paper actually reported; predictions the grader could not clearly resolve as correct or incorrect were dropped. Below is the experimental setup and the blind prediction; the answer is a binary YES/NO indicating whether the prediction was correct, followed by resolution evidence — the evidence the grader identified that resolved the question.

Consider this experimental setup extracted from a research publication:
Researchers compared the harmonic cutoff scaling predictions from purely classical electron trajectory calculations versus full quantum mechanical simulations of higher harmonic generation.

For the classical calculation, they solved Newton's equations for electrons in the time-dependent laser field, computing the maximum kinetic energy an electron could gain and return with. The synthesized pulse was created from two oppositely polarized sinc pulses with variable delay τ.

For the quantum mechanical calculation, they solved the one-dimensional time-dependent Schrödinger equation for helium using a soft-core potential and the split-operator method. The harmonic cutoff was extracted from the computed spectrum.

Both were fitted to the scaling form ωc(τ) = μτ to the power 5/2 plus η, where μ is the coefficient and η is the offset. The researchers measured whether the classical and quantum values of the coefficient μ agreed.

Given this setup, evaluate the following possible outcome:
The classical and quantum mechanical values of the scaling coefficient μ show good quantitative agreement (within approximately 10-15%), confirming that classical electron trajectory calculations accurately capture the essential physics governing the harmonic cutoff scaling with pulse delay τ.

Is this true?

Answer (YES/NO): YES